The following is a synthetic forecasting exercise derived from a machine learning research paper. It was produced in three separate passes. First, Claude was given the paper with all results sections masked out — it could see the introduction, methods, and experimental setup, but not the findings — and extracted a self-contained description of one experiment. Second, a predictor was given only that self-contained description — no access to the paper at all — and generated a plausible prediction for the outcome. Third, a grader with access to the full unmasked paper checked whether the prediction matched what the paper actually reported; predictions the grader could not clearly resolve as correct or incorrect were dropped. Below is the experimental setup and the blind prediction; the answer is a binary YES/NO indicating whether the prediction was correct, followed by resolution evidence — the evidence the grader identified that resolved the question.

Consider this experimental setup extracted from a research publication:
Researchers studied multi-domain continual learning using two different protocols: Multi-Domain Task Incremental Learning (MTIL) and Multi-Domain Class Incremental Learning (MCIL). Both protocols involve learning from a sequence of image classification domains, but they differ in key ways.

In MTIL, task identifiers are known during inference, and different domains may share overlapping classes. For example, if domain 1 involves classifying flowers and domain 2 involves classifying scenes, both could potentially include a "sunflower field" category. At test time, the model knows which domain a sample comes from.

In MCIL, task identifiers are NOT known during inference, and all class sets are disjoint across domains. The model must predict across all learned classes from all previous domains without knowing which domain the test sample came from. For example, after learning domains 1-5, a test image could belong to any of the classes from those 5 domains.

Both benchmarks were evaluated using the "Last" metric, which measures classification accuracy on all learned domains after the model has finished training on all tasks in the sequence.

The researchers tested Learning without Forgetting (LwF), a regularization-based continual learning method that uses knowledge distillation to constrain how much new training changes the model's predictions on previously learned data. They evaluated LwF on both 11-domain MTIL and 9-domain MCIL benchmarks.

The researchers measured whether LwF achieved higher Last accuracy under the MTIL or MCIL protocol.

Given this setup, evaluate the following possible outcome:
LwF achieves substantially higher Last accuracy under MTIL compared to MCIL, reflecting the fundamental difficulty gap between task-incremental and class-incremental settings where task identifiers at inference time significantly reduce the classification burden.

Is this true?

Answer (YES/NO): NO